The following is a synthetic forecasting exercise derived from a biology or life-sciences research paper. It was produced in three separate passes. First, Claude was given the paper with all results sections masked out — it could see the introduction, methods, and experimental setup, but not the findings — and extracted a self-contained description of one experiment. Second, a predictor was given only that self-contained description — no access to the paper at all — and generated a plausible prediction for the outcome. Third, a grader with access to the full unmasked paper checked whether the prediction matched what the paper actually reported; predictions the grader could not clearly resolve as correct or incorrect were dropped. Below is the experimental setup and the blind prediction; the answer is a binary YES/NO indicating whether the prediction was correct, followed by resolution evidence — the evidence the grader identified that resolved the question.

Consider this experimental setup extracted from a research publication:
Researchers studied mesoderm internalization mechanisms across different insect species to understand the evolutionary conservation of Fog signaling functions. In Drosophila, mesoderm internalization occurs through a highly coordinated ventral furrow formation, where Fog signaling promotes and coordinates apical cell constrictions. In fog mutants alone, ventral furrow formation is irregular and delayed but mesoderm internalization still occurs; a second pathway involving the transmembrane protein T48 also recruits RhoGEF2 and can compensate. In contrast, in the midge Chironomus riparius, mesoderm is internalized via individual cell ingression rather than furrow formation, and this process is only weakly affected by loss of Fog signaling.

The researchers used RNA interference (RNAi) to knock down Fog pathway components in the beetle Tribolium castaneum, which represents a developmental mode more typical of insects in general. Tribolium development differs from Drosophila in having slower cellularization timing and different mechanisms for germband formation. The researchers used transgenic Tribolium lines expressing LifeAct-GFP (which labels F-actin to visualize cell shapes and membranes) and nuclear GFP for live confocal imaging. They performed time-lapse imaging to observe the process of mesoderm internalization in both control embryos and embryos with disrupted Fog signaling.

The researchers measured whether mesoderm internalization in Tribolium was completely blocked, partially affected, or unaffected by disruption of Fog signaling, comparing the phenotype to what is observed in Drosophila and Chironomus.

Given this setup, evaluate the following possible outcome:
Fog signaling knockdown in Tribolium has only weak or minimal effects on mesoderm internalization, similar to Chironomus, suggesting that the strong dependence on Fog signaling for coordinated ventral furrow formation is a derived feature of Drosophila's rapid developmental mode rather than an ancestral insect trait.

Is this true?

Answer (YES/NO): NO